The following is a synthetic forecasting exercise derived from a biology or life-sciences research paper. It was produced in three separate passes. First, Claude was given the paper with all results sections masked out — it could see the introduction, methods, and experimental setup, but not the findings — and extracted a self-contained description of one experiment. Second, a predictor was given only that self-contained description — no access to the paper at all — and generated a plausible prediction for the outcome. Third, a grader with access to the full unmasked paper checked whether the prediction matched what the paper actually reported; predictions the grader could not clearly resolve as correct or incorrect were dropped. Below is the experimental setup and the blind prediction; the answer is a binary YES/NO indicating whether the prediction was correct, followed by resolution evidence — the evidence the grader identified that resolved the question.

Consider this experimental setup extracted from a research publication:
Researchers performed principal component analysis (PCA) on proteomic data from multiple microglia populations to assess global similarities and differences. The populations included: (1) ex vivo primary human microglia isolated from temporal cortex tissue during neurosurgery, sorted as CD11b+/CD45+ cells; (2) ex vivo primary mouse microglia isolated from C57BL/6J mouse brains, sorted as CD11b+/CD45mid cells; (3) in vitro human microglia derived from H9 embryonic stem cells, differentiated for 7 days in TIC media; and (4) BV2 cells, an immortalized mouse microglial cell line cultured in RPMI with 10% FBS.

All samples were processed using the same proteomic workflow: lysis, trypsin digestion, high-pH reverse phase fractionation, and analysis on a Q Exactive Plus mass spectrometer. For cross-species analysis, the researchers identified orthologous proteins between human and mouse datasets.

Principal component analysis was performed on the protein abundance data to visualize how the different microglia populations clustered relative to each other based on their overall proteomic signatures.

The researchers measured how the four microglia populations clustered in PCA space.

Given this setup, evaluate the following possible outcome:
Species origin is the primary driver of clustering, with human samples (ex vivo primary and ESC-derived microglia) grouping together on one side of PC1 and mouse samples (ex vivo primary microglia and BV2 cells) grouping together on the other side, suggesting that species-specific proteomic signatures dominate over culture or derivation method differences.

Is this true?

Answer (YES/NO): NO